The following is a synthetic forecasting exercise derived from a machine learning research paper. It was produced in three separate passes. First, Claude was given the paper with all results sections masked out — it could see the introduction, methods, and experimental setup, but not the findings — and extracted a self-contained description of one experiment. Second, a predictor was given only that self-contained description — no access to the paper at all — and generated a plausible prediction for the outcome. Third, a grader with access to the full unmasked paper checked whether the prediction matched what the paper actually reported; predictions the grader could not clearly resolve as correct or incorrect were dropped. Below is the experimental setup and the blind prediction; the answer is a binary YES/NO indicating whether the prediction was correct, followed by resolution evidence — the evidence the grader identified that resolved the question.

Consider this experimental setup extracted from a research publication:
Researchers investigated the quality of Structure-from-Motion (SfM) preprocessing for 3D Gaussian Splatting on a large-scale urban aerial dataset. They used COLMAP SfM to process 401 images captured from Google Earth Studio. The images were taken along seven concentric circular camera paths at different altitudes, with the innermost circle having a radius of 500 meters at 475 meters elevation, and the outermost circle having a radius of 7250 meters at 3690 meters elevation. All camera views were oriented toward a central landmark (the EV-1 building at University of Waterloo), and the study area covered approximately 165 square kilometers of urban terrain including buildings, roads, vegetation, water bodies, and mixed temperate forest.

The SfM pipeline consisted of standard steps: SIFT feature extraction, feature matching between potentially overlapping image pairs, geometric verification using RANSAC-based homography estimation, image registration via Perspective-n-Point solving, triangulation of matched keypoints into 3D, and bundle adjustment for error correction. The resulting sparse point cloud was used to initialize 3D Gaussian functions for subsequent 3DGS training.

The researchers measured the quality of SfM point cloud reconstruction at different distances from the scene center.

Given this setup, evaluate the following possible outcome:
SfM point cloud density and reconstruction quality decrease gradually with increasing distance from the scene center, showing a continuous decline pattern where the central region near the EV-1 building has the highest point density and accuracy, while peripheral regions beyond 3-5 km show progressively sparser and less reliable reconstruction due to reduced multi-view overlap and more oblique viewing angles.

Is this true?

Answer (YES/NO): NO